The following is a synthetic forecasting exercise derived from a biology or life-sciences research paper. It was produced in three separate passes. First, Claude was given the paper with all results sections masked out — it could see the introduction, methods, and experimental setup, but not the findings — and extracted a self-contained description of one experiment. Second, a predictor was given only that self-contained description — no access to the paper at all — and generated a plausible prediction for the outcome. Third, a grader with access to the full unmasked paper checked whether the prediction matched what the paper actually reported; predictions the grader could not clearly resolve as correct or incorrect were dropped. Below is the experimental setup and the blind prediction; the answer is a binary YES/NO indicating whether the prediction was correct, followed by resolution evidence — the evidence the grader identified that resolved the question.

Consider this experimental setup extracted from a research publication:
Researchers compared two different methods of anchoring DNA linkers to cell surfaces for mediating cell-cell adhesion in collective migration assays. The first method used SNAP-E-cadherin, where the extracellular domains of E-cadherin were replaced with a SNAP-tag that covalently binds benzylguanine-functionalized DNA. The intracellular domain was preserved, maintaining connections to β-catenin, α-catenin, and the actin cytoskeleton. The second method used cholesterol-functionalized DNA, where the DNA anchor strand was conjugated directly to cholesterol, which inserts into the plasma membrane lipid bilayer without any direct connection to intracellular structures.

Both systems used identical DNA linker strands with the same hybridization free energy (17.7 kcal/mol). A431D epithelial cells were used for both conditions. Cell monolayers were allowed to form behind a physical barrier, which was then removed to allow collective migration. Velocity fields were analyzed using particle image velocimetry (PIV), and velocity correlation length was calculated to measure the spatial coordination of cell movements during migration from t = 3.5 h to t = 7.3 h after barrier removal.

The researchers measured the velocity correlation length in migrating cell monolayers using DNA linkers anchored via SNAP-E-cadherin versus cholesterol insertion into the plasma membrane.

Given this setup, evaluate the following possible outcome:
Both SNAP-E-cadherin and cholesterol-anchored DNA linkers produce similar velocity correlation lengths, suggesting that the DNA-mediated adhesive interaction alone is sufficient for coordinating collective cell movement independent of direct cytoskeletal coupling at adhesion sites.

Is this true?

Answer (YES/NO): NO